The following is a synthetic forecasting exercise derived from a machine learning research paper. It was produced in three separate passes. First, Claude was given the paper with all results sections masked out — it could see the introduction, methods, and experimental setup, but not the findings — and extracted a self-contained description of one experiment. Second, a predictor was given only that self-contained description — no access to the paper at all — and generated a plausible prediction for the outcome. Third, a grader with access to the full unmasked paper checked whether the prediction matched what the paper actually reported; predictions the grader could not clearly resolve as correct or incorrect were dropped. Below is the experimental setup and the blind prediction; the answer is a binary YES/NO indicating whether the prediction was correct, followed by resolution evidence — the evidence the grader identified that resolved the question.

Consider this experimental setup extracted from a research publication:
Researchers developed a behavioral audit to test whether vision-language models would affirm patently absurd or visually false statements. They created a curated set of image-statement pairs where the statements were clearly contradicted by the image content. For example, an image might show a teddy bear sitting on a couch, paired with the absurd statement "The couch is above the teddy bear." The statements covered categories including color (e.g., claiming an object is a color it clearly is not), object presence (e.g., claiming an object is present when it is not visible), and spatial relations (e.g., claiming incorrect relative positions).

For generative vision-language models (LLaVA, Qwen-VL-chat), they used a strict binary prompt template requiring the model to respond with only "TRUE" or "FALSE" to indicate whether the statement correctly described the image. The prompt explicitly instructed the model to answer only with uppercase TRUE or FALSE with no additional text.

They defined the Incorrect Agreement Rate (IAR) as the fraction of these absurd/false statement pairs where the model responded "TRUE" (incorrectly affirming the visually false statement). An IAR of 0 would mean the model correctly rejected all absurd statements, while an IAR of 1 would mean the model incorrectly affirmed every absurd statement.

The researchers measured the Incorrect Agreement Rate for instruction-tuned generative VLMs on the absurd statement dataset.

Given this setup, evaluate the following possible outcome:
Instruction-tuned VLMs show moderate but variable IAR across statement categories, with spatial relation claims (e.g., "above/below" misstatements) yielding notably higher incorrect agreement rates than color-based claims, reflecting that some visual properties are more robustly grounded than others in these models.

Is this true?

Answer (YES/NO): NO